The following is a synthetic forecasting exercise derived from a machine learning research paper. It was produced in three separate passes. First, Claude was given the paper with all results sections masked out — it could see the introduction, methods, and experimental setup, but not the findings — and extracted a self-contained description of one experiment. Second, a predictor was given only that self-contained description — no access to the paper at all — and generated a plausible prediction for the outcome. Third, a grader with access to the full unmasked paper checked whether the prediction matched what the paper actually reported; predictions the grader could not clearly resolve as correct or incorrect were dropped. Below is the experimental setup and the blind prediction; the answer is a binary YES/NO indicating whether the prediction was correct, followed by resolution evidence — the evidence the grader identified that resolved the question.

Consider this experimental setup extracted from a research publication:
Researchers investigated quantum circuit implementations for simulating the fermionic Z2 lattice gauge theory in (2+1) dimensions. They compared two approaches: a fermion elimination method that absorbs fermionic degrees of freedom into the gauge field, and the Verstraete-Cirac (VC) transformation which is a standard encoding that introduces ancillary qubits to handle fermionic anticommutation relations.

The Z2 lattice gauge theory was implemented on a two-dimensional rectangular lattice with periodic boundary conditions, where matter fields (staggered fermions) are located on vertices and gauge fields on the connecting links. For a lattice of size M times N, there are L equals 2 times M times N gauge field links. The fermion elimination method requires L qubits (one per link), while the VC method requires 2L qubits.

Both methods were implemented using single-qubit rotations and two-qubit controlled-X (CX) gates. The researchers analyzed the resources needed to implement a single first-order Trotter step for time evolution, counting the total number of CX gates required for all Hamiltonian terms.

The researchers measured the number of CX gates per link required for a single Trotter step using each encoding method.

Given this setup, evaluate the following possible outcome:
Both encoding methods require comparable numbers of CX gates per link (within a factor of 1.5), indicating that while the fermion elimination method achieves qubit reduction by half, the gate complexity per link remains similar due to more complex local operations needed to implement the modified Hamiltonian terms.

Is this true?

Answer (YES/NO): YES